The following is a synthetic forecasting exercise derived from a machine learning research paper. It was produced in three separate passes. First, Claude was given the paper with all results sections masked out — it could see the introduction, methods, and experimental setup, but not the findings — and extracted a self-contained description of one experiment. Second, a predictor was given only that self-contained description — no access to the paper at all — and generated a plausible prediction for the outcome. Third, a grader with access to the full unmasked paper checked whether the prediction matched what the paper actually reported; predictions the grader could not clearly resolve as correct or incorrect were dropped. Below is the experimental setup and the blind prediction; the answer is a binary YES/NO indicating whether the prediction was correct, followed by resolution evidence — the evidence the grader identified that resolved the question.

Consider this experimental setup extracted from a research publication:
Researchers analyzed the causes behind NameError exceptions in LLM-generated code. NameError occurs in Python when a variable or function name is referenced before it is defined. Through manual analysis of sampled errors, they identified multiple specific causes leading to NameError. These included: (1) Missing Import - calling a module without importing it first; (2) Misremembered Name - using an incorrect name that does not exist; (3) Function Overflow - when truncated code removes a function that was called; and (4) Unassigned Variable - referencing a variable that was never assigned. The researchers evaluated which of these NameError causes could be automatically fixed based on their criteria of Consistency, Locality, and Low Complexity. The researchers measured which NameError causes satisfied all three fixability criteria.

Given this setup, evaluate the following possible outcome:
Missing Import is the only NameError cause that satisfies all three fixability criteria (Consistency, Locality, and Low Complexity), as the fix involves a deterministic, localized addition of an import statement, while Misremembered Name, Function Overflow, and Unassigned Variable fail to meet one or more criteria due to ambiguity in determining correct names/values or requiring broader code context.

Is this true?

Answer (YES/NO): YES